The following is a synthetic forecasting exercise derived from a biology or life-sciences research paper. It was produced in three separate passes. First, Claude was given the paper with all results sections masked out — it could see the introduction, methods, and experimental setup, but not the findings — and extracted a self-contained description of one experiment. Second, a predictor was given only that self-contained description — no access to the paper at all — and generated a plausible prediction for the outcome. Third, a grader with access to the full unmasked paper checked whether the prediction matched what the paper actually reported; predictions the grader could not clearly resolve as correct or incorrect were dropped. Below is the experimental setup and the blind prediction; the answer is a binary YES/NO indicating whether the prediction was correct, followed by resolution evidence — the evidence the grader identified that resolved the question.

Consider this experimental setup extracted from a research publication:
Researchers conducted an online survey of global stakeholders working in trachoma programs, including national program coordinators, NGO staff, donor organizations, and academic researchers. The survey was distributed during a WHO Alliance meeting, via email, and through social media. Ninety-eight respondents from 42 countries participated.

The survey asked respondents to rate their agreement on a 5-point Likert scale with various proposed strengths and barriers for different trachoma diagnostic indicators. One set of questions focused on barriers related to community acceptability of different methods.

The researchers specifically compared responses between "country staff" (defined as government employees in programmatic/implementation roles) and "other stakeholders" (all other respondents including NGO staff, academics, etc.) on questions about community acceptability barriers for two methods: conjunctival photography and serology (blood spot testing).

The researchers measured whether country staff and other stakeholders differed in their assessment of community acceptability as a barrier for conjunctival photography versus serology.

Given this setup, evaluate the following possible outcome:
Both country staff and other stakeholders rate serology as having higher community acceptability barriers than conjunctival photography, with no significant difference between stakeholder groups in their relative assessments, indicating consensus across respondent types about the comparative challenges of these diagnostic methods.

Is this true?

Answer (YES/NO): NO